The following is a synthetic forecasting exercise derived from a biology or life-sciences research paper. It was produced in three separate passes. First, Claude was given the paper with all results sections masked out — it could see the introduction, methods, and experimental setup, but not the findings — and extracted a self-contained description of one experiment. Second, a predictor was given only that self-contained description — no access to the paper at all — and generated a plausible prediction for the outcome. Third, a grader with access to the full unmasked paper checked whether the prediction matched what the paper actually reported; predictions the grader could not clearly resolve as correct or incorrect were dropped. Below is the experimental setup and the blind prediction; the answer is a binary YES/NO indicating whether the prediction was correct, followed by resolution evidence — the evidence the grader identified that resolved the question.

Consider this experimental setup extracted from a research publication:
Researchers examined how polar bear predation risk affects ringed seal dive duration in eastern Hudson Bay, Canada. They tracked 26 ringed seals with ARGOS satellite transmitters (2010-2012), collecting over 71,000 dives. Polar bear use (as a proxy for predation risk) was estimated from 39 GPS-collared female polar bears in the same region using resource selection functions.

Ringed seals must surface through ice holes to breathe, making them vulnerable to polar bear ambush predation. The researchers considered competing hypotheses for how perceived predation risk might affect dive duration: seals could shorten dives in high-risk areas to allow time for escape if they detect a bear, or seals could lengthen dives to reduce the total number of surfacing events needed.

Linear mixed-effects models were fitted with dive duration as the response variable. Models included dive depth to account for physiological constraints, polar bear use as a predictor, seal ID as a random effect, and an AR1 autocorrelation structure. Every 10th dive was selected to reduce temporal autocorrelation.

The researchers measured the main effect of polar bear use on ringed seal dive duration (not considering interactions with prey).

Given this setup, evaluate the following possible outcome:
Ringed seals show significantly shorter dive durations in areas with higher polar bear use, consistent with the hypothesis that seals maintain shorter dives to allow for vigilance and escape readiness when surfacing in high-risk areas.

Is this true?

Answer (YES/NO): YES